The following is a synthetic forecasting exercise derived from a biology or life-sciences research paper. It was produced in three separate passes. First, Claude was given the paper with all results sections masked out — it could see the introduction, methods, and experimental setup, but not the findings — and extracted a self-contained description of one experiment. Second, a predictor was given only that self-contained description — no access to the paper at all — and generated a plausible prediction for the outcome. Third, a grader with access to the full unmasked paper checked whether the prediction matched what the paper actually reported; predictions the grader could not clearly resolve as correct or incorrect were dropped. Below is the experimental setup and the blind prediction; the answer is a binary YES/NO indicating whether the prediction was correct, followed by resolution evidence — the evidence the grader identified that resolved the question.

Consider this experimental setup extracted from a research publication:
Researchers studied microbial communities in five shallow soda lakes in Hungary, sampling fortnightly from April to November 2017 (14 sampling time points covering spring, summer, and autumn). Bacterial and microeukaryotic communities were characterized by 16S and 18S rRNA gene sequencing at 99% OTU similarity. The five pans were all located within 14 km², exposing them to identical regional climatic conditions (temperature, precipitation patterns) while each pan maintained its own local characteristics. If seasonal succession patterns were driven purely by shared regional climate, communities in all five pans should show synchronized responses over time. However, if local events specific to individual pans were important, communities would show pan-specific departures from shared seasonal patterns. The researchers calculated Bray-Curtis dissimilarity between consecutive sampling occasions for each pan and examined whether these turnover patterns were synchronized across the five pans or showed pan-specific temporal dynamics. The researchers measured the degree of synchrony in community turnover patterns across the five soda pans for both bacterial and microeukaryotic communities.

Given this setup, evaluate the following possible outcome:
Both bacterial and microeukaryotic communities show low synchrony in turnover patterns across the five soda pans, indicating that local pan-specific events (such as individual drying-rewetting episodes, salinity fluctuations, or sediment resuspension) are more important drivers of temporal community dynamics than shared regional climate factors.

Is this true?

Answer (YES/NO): NO